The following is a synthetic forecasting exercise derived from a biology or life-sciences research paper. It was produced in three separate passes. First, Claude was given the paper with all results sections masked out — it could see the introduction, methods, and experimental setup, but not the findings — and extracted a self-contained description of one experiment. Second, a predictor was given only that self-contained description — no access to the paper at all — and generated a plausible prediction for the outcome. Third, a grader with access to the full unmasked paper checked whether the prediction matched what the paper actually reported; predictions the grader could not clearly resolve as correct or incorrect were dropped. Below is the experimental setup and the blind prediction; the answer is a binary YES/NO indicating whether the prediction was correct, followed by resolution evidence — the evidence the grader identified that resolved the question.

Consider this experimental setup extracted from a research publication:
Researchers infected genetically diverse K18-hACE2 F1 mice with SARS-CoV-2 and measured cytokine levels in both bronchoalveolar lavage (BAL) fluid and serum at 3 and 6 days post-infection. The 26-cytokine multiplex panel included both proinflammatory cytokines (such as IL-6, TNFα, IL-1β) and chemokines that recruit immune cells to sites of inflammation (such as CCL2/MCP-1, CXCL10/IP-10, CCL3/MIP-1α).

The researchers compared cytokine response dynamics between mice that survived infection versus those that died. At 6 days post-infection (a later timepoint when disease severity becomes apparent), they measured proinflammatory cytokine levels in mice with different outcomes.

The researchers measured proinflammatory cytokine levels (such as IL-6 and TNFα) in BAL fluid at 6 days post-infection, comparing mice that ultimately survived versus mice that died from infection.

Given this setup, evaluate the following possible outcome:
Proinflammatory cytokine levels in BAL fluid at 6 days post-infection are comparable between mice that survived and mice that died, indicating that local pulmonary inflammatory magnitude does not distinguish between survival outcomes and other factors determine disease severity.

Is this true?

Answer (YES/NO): NO